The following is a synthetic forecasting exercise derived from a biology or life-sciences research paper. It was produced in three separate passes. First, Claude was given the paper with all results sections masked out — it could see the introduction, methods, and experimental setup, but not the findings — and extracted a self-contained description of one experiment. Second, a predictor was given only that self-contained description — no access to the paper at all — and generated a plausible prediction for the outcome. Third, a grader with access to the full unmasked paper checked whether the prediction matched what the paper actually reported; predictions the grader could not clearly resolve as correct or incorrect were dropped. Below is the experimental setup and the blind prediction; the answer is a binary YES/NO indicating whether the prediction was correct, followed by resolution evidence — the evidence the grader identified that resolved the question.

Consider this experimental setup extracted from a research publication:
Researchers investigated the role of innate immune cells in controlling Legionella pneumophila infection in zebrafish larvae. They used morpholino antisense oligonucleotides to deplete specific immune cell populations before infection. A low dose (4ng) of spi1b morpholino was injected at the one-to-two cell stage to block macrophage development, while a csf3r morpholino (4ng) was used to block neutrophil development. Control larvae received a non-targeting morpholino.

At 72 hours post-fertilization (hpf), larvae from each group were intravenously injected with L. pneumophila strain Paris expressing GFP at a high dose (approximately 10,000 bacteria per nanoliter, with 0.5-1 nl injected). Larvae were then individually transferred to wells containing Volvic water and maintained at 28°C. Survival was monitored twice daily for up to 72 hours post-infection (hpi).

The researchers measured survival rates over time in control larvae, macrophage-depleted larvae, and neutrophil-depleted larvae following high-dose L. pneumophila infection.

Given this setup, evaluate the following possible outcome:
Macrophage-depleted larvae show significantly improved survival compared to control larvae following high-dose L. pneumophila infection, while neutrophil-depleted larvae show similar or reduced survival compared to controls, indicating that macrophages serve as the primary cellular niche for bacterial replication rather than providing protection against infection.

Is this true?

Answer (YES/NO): NO